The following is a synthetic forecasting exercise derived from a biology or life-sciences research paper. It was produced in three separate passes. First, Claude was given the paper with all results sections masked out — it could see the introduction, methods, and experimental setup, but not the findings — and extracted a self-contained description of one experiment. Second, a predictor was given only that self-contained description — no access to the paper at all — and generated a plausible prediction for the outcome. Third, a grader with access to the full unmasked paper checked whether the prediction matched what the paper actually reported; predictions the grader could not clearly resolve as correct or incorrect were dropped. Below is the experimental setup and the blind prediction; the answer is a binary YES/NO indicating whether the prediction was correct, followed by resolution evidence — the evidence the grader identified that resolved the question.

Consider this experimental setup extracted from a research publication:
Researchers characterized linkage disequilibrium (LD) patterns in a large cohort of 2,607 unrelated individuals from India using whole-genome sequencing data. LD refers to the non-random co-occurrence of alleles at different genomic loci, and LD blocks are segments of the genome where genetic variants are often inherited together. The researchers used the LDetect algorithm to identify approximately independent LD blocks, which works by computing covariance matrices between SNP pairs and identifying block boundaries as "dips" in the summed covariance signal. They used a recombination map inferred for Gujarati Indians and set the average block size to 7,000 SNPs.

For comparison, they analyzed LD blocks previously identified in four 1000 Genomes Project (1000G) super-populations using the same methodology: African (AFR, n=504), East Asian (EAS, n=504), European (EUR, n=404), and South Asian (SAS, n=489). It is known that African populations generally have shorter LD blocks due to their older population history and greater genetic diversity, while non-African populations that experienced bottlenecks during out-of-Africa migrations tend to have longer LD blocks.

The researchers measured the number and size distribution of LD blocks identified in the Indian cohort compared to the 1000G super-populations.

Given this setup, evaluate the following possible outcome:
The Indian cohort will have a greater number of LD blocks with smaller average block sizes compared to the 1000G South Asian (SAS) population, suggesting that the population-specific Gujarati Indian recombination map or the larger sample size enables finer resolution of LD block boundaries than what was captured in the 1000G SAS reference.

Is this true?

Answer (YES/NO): NO